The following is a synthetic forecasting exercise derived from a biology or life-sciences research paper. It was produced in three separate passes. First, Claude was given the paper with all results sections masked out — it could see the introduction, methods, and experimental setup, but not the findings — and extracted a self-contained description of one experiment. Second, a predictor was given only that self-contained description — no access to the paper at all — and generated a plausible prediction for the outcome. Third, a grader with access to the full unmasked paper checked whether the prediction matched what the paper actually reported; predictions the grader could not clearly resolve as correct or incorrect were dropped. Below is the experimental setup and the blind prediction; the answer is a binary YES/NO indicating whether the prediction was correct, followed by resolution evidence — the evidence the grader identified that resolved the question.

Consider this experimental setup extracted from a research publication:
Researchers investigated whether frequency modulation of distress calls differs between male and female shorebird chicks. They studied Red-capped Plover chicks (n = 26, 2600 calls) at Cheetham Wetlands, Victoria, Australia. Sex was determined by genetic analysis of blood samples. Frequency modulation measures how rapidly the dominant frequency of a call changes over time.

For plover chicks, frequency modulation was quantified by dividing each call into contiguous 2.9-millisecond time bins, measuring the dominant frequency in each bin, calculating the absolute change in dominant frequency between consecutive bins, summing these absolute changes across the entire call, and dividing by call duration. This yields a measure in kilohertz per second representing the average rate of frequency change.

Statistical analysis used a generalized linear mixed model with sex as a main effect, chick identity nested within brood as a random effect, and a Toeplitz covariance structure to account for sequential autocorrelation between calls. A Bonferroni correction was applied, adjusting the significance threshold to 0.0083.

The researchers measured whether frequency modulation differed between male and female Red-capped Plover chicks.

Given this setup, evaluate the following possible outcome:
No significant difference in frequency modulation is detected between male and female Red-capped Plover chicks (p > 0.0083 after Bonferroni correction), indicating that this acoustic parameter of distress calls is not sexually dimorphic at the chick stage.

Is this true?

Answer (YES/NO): YES